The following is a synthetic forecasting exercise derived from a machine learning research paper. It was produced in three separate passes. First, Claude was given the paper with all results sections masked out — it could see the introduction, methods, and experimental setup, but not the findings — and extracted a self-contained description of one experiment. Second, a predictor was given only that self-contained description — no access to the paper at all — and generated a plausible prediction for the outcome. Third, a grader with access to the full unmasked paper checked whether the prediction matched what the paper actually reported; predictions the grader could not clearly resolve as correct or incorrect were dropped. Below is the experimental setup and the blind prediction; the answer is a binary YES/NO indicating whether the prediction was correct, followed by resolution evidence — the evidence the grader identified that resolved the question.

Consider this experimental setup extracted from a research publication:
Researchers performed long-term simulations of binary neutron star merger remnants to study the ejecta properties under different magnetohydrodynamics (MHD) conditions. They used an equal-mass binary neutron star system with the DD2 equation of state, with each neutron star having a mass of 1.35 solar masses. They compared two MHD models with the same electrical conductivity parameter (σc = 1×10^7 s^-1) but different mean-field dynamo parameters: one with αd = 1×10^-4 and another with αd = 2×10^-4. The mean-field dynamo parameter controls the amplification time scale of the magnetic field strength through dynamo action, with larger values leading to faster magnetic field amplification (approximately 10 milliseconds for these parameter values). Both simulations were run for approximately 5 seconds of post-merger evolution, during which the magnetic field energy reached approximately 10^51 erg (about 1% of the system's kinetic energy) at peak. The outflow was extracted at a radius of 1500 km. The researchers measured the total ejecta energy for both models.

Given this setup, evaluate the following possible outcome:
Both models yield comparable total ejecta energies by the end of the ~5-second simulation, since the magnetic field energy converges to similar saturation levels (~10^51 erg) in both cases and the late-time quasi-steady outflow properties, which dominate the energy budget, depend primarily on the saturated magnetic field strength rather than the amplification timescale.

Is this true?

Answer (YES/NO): NO